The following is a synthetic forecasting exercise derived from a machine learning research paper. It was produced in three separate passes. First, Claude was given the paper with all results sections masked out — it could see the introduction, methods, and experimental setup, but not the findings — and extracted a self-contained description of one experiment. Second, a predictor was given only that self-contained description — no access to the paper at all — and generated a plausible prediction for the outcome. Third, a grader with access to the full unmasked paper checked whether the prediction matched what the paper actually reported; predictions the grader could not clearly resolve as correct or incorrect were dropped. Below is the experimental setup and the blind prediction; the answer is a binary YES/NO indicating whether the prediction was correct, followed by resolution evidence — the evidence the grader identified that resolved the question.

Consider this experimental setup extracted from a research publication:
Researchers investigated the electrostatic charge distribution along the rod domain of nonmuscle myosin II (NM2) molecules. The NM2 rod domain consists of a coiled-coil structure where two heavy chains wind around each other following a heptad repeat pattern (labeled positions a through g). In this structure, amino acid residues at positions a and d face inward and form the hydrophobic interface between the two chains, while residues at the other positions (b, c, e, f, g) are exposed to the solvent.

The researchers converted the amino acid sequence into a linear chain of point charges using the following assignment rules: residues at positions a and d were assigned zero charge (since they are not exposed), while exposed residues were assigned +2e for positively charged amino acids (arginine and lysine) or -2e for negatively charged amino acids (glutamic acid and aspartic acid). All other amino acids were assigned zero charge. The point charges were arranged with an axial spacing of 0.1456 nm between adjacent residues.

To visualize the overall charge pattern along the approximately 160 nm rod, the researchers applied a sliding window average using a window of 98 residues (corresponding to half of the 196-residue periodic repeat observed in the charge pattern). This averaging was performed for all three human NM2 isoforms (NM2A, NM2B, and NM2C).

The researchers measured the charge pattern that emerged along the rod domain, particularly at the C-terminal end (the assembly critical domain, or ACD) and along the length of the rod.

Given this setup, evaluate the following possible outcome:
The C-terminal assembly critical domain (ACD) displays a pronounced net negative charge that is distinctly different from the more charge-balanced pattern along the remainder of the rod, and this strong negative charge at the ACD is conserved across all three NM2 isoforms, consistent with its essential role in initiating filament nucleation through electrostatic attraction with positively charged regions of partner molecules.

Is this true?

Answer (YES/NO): NO